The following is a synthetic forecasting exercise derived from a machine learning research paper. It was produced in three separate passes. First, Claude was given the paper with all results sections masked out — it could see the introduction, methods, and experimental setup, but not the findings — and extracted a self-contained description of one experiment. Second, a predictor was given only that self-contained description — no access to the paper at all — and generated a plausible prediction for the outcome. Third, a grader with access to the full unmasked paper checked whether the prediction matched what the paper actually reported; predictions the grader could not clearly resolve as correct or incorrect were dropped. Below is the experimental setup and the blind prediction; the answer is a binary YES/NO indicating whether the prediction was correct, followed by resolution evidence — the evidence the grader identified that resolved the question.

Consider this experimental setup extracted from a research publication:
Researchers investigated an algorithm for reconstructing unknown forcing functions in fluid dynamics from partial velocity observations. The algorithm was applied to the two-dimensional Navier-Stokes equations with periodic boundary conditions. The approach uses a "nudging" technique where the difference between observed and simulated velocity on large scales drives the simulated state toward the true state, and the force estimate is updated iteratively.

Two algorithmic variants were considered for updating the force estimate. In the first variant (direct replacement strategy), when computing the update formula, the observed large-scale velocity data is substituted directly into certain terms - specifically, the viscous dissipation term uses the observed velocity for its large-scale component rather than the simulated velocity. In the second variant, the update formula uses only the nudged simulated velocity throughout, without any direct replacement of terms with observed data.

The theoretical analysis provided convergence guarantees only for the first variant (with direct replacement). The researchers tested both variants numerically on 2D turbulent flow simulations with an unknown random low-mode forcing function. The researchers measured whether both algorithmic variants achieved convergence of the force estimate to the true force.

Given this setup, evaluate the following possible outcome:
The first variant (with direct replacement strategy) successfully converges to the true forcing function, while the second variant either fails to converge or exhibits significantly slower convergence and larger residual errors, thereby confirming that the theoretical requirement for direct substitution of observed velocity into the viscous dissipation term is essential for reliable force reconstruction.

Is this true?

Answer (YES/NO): NO